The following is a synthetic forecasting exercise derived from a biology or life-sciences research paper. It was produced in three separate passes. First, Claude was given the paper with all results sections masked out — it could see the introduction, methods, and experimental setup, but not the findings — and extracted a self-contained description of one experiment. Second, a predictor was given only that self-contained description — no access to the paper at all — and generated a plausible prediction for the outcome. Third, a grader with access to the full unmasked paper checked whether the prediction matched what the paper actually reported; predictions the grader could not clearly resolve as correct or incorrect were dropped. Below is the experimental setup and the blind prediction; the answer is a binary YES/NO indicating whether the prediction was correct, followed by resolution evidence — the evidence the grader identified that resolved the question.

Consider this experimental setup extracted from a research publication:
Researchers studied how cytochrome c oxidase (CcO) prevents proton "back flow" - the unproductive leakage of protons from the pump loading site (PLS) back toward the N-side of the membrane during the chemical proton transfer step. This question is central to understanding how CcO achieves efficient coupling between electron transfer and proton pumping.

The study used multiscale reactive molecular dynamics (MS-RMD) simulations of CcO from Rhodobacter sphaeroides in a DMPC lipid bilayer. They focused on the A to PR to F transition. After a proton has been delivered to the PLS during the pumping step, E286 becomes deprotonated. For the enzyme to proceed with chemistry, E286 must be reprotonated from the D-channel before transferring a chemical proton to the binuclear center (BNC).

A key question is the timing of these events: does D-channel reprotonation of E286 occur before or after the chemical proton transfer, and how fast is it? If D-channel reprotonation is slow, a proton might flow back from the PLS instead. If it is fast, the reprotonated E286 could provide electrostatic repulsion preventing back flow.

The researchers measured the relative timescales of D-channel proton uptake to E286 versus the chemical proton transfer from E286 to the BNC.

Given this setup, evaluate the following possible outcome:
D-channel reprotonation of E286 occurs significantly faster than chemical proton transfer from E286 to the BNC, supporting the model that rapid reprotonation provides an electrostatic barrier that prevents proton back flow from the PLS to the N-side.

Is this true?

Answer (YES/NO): YES